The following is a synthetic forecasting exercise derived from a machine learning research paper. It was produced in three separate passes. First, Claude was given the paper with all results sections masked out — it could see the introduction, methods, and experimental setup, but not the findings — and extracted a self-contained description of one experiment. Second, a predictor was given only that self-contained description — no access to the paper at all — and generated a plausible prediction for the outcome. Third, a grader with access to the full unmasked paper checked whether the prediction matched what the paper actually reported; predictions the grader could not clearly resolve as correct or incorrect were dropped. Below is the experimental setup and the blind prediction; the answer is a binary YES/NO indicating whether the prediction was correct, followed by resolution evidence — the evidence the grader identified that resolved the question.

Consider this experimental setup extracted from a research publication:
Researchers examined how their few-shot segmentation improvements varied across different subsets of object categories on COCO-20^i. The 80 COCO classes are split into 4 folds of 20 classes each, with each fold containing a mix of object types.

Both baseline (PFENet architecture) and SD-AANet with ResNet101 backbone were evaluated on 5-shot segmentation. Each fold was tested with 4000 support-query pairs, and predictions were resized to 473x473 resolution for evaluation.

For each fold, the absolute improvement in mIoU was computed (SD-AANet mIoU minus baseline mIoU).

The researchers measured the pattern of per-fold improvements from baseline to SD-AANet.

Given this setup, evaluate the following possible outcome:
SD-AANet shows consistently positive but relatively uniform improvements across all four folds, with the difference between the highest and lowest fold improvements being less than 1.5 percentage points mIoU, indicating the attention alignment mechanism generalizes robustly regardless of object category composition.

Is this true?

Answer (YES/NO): NO